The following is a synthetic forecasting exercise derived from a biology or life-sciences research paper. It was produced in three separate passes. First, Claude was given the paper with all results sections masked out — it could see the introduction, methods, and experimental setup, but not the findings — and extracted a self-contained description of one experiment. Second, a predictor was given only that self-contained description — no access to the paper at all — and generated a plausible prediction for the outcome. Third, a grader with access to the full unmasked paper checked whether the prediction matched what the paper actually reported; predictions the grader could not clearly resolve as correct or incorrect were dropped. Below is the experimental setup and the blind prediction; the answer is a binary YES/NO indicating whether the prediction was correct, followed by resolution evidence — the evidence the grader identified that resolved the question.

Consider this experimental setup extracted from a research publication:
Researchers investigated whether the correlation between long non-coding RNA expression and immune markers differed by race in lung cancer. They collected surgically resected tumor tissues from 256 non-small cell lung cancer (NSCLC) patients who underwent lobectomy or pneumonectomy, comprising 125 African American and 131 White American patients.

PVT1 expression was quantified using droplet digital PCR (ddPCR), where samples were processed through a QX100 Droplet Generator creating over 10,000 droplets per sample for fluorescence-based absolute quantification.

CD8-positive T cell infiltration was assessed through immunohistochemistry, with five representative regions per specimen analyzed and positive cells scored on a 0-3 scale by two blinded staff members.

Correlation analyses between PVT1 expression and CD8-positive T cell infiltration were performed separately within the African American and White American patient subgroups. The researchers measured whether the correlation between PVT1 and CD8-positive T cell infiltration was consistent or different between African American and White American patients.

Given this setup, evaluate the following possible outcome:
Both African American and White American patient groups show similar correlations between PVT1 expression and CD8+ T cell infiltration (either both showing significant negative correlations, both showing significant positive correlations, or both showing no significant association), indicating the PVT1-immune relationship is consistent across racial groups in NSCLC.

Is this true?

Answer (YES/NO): YES